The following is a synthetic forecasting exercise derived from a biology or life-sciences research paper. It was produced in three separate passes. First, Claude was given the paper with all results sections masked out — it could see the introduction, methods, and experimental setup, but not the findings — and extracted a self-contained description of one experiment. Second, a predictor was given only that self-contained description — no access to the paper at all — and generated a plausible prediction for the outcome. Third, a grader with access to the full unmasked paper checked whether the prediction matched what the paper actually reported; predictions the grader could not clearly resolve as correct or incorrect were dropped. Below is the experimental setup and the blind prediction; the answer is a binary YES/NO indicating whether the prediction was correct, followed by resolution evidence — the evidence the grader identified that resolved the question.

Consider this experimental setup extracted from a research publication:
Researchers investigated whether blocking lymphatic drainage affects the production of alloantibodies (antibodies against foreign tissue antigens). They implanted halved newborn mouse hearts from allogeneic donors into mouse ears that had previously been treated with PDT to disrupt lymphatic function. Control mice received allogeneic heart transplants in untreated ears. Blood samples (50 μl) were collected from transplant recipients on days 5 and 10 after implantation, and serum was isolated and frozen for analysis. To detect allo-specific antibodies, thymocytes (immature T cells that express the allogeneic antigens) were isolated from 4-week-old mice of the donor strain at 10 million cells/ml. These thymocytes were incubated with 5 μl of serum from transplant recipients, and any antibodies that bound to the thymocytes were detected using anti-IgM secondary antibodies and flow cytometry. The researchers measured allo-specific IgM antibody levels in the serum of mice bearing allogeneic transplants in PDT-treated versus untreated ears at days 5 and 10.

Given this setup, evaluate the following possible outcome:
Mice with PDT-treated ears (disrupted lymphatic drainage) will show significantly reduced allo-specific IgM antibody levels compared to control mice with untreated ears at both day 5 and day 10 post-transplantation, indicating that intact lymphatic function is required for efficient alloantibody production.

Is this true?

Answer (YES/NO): YES